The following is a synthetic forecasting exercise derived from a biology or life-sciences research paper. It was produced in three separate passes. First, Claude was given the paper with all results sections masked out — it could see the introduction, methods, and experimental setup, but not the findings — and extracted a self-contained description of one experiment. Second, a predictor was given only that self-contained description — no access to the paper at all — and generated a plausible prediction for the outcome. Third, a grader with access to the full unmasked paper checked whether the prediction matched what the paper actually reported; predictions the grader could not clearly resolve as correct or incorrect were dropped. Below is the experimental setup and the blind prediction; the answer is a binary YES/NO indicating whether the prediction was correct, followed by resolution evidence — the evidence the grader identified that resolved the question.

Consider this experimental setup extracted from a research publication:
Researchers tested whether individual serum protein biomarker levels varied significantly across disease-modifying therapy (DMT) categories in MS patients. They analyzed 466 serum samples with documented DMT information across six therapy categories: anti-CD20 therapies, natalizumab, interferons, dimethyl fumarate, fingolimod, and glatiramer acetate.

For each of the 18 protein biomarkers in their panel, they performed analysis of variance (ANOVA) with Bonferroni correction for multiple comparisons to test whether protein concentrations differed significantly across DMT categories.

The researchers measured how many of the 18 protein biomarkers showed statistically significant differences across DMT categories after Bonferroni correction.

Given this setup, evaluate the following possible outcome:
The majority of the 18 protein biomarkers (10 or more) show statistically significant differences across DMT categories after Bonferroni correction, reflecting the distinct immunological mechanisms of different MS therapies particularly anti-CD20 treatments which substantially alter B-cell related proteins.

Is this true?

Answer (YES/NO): YES